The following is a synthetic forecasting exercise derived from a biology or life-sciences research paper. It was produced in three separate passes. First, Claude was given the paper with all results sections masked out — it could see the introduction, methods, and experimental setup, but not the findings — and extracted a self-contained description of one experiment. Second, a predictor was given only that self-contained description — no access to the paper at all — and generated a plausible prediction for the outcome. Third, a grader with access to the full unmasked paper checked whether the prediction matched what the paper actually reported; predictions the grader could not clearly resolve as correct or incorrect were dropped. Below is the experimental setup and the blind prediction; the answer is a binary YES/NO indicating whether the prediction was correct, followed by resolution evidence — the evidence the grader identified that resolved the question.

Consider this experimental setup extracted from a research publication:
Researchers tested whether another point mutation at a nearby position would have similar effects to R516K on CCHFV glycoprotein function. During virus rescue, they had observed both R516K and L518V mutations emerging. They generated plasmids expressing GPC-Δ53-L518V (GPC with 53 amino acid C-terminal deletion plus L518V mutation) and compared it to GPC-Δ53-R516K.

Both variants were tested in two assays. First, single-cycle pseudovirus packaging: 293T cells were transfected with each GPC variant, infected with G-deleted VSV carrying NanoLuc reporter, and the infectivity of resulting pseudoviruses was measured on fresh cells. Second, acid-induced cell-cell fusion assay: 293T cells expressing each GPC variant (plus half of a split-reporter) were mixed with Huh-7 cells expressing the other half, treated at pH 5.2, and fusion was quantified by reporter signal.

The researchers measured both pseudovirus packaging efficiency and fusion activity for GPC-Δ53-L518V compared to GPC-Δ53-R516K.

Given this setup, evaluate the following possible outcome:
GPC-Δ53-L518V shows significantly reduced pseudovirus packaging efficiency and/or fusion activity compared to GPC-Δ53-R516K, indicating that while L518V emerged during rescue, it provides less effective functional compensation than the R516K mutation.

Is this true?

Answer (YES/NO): YES